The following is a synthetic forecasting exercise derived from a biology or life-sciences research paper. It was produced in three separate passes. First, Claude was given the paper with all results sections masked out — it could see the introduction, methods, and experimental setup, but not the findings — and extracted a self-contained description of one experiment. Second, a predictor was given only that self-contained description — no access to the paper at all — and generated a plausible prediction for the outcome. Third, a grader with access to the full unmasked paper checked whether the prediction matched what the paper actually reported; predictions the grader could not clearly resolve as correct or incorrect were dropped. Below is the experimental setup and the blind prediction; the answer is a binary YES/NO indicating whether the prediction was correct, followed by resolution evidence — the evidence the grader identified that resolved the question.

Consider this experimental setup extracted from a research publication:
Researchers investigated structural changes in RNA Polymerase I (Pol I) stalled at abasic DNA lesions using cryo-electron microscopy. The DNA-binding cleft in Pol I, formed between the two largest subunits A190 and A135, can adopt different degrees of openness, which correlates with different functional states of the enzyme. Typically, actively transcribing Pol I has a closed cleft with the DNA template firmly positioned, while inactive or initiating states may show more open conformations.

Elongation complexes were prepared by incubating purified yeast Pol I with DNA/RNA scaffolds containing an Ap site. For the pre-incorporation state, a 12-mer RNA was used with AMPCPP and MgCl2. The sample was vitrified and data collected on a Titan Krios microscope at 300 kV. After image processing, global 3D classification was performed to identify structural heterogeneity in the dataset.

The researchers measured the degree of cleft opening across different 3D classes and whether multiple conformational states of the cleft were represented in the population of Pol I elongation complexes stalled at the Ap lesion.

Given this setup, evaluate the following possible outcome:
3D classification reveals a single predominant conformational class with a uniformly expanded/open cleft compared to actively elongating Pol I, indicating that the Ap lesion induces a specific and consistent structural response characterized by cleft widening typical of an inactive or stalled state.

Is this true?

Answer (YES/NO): NO